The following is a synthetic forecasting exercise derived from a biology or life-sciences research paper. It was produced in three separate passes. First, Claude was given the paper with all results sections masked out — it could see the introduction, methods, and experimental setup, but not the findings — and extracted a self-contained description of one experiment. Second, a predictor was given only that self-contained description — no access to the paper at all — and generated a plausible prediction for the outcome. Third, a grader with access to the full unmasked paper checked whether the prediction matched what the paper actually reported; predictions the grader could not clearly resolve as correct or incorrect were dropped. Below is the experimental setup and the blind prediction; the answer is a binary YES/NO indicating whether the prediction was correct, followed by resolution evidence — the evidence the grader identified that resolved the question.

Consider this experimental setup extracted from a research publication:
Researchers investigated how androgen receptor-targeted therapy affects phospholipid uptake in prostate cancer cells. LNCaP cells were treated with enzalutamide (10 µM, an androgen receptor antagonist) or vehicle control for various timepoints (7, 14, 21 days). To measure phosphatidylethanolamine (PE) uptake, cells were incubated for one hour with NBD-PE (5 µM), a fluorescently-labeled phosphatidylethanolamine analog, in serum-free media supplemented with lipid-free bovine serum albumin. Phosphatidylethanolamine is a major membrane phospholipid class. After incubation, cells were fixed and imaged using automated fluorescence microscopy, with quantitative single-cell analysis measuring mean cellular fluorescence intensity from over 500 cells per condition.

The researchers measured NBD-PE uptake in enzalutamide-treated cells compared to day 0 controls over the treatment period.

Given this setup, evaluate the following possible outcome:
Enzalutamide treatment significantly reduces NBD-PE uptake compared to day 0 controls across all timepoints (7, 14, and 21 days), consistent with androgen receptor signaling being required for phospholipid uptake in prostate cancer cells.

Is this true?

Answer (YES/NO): NO